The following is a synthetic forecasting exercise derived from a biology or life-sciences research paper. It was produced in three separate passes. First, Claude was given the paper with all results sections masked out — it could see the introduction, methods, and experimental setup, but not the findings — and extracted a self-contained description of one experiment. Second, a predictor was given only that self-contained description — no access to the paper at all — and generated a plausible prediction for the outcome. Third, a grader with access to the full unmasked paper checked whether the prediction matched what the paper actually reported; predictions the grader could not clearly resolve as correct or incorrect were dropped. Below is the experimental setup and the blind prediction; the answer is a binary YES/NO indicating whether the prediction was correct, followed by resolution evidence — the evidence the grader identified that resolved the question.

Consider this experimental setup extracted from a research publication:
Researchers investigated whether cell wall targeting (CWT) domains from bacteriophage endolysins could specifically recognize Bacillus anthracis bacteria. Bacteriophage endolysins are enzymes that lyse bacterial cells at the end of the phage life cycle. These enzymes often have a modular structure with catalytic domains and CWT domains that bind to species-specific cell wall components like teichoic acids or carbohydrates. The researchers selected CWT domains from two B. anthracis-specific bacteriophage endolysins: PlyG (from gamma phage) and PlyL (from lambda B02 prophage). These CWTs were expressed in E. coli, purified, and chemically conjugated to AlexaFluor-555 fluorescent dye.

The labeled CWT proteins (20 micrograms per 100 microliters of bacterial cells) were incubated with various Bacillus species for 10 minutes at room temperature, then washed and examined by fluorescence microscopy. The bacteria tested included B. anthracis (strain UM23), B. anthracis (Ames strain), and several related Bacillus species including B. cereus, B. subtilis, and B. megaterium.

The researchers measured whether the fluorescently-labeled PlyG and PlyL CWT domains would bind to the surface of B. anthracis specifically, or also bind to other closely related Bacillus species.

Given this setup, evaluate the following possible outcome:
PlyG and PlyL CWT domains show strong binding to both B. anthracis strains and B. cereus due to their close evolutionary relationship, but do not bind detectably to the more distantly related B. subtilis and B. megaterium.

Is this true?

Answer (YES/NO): NO